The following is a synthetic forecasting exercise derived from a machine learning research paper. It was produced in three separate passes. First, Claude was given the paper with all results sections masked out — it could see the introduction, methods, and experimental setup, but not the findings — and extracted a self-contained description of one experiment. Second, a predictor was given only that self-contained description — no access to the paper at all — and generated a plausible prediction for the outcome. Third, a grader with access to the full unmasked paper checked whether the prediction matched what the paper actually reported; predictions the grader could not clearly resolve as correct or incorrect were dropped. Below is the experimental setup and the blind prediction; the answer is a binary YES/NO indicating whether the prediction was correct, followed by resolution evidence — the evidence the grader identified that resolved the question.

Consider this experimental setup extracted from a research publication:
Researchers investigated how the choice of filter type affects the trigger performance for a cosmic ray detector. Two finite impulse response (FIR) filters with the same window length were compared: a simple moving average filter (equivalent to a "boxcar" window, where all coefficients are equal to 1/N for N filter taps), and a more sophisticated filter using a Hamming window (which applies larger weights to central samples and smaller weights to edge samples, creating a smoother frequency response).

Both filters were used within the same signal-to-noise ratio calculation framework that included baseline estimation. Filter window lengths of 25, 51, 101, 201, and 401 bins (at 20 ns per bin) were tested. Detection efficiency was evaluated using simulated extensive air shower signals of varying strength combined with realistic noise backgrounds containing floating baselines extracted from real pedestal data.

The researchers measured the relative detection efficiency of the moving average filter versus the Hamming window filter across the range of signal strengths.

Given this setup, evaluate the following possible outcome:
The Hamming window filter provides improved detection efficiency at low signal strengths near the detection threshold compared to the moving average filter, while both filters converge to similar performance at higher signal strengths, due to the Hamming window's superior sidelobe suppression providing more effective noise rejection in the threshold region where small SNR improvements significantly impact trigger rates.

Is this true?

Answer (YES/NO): NO